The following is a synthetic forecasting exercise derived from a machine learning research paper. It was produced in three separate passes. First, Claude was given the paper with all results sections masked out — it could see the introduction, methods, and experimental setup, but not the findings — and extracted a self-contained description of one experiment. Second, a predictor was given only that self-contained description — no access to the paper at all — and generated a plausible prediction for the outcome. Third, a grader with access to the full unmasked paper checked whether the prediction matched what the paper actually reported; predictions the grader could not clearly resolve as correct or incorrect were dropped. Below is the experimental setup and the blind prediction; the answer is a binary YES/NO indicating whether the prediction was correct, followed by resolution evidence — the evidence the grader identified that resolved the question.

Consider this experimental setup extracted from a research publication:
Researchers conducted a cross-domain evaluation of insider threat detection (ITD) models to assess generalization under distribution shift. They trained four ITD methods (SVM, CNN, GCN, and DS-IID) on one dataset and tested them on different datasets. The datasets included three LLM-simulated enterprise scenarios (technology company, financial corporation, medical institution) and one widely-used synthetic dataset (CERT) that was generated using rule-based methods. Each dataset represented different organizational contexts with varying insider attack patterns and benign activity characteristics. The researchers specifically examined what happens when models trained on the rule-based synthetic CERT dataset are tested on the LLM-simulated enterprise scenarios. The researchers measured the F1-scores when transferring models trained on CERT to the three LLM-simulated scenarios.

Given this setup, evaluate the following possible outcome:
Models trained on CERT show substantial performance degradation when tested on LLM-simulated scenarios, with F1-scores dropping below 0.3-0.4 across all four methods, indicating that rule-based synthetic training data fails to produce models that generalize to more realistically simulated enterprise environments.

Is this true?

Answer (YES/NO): NO